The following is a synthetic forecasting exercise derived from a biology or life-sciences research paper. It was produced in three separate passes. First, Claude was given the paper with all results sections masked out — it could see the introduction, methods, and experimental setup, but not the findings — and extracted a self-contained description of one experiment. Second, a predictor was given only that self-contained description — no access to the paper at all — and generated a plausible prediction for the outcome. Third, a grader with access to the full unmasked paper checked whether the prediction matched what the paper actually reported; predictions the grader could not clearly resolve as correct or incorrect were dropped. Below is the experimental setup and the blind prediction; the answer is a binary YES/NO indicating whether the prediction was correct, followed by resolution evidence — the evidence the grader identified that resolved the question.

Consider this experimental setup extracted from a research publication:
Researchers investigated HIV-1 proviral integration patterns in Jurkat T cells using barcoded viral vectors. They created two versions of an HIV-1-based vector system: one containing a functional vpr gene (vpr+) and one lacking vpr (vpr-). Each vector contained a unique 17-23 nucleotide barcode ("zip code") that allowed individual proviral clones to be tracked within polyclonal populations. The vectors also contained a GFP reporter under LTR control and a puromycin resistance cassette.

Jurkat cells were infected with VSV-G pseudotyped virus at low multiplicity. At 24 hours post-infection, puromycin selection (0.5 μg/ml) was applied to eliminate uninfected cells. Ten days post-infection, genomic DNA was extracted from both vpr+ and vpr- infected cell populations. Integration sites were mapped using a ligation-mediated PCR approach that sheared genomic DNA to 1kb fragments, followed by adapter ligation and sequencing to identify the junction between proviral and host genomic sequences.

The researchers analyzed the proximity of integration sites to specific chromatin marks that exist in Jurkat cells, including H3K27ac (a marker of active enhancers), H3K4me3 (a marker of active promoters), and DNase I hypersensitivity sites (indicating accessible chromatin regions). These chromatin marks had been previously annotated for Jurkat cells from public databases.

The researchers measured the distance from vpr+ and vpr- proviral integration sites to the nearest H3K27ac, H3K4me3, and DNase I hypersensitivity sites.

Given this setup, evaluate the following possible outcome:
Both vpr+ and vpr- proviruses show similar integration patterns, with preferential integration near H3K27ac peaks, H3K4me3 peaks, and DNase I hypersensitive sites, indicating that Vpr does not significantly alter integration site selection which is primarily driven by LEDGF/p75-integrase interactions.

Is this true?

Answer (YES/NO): NO